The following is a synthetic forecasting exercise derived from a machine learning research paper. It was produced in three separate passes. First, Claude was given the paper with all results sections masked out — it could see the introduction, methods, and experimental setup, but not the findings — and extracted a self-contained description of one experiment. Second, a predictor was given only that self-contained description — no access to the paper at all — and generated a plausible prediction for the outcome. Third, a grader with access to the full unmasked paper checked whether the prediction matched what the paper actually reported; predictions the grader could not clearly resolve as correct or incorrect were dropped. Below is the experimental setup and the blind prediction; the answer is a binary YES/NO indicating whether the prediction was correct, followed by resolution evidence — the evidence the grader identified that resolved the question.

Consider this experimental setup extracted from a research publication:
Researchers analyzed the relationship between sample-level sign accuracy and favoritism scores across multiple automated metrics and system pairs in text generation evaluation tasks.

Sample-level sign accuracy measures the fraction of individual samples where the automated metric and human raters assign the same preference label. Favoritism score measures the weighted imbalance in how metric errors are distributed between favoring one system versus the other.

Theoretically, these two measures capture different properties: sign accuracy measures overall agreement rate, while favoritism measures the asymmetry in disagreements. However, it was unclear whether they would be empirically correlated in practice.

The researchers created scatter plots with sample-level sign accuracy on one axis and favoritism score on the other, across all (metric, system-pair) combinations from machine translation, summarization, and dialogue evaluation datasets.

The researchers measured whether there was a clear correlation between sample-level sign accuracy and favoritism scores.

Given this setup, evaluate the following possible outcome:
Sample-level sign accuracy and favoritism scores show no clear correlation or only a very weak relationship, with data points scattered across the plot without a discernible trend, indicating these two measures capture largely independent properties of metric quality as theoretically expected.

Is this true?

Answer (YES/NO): YES